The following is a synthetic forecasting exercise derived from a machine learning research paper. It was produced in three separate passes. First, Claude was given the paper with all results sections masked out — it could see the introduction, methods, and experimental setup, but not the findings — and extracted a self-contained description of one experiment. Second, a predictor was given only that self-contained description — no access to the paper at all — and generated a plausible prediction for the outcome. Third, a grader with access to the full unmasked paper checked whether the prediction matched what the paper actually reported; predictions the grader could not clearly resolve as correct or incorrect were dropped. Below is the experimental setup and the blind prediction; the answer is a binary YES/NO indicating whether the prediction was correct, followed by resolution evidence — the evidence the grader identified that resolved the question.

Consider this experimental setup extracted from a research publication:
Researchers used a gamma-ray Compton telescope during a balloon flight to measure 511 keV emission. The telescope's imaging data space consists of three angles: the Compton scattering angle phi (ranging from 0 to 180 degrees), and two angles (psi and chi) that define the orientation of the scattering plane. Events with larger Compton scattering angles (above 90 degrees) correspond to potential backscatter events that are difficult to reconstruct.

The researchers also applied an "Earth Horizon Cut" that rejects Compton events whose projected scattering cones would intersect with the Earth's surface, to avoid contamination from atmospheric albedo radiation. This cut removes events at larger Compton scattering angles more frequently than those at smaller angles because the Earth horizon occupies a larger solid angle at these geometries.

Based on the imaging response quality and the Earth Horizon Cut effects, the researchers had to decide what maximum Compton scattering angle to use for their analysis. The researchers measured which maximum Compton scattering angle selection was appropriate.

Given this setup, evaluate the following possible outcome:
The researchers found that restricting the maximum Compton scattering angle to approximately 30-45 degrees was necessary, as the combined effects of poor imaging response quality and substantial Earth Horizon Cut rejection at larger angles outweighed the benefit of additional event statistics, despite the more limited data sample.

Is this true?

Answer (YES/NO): NO